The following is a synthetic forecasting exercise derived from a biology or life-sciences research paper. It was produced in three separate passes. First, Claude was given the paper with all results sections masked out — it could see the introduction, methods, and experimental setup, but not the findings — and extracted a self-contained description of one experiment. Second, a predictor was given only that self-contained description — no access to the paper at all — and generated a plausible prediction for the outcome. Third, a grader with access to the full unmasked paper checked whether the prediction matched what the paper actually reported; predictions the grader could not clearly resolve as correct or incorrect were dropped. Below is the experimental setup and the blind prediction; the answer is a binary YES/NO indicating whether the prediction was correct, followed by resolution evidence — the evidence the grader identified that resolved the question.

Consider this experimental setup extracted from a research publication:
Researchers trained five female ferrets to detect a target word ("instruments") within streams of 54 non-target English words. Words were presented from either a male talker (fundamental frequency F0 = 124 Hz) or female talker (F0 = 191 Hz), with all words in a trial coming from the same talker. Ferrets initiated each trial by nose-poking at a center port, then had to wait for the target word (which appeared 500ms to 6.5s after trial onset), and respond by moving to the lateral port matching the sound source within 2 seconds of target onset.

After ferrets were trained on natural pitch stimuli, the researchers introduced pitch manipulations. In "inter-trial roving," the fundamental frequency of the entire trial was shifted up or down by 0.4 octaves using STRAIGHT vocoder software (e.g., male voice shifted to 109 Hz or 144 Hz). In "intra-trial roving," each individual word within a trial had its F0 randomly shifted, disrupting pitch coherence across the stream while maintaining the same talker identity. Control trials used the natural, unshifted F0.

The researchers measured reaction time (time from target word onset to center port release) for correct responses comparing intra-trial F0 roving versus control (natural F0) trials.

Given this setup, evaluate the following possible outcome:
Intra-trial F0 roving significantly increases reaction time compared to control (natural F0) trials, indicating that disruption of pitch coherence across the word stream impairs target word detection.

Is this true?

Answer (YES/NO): YES